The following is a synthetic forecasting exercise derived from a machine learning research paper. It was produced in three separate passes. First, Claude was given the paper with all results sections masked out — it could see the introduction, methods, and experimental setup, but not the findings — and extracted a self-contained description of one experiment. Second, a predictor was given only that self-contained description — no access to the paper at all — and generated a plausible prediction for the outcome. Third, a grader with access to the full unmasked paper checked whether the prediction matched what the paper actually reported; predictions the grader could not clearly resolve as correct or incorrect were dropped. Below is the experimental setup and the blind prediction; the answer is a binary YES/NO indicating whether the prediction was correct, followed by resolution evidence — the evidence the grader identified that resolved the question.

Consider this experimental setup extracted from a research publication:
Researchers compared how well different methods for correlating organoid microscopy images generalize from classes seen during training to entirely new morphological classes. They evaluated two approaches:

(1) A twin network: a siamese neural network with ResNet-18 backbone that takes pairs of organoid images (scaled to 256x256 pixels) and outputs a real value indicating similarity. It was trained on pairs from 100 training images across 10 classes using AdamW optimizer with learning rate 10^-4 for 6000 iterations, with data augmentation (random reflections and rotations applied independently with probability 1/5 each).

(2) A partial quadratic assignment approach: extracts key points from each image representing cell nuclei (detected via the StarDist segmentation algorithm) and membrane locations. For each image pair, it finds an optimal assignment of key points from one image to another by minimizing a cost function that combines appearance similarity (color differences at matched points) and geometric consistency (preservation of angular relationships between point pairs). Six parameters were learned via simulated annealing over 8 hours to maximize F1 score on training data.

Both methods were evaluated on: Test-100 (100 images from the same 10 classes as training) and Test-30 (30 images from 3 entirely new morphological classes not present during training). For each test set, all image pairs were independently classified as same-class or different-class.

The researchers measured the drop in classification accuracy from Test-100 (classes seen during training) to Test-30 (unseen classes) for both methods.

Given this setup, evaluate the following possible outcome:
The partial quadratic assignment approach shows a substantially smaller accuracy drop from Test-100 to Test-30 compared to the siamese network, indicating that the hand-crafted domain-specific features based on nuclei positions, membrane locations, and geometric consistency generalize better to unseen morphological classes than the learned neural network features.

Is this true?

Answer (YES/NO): NO